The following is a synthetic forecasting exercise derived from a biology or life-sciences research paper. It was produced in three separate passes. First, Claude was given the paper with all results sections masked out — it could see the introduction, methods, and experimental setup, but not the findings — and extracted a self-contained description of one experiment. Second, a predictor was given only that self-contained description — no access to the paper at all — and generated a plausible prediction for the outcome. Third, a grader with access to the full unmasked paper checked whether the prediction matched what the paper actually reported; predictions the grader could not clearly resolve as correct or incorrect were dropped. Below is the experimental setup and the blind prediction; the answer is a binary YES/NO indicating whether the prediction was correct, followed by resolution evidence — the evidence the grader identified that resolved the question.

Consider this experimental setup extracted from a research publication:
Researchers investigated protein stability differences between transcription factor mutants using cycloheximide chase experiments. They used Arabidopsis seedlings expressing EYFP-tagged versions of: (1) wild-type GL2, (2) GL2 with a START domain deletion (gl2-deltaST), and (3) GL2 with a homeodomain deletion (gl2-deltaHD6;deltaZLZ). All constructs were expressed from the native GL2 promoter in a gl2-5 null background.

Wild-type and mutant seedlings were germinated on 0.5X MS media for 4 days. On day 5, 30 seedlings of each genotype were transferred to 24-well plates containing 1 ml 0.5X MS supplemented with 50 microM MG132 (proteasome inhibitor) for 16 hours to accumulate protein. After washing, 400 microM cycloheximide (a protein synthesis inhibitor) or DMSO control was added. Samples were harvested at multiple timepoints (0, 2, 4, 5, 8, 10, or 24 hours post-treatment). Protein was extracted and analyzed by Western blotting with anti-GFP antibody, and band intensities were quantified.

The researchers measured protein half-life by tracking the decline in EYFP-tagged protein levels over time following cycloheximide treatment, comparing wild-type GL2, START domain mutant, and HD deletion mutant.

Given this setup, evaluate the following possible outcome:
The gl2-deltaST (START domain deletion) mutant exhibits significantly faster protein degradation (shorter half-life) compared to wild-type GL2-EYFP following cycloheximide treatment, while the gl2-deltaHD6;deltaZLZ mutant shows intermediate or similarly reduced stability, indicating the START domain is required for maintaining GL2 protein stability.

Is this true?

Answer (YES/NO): NO